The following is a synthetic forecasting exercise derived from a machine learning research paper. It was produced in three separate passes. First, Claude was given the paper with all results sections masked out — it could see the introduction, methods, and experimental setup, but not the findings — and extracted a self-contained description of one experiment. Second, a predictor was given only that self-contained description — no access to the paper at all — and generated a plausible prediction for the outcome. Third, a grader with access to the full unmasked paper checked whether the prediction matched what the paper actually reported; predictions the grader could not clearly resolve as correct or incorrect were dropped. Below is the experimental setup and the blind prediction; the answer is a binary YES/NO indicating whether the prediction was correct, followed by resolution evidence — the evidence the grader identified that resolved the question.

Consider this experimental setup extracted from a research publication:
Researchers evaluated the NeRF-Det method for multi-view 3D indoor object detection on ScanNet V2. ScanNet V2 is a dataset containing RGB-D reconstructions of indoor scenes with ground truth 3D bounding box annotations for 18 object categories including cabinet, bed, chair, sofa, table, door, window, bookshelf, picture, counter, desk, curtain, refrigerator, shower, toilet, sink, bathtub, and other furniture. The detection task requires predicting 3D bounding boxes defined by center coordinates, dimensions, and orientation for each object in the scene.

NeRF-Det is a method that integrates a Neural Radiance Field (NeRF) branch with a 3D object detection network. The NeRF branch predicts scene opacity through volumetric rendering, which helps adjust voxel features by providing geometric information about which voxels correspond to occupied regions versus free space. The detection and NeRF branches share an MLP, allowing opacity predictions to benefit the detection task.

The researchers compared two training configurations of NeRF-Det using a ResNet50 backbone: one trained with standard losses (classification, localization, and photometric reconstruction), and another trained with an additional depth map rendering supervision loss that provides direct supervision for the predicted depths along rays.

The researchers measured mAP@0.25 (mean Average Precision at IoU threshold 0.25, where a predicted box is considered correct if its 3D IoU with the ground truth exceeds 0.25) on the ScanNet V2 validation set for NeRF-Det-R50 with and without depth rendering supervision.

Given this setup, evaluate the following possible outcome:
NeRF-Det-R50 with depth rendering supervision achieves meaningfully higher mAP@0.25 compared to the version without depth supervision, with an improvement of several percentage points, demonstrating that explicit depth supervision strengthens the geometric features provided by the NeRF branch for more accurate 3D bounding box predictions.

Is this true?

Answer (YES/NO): NO